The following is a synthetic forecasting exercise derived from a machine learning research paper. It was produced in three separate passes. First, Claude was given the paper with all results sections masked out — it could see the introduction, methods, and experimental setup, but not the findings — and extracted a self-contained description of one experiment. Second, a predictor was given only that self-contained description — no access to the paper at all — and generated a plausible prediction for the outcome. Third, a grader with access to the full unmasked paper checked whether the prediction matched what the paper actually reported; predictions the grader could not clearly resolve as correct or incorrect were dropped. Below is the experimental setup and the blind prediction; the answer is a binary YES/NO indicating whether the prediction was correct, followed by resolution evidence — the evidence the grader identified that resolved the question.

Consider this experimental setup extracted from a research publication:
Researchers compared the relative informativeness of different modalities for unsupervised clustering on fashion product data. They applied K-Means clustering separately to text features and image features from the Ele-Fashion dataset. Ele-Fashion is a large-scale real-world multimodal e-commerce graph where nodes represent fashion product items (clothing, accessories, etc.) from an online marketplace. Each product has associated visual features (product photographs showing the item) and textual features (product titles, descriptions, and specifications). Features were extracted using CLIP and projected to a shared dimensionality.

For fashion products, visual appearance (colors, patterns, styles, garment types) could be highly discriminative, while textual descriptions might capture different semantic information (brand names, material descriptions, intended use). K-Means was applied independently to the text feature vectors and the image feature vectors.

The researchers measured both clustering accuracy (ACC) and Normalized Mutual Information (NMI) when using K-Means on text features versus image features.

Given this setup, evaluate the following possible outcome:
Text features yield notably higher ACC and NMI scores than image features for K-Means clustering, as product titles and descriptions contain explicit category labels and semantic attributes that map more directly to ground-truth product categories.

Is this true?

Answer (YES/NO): NO